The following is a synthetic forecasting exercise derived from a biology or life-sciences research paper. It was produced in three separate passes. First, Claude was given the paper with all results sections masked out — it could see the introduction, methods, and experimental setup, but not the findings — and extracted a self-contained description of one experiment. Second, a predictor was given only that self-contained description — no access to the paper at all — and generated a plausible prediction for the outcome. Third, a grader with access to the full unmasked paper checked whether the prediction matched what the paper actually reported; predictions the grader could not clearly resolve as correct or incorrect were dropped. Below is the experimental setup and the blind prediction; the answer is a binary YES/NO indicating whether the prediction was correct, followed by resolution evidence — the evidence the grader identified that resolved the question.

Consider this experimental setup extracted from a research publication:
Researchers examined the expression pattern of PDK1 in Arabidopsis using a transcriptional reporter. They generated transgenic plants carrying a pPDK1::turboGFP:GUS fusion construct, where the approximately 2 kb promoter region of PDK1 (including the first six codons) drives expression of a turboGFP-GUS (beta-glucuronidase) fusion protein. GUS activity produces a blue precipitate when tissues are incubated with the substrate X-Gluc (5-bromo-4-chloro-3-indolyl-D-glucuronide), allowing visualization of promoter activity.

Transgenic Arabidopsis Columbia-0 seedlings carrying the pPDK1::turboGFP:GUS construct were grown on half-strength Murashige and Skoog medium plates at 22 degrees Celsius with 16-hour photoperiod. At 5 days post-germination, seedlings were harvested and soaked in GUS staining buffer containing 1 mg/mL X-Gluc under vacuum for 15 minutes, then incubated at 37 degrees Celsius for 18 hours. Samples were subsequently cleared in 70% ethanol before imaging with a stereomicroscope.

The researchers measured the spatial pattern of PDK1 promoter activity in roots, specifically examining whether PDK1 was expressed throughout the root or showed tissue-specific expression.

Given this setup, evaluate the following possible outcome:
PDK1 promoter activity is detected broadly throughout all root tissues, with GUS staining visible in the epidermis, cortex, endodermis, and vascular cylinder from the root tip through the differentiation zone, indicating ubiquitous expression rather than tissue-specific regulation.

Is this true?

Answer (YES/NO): NO